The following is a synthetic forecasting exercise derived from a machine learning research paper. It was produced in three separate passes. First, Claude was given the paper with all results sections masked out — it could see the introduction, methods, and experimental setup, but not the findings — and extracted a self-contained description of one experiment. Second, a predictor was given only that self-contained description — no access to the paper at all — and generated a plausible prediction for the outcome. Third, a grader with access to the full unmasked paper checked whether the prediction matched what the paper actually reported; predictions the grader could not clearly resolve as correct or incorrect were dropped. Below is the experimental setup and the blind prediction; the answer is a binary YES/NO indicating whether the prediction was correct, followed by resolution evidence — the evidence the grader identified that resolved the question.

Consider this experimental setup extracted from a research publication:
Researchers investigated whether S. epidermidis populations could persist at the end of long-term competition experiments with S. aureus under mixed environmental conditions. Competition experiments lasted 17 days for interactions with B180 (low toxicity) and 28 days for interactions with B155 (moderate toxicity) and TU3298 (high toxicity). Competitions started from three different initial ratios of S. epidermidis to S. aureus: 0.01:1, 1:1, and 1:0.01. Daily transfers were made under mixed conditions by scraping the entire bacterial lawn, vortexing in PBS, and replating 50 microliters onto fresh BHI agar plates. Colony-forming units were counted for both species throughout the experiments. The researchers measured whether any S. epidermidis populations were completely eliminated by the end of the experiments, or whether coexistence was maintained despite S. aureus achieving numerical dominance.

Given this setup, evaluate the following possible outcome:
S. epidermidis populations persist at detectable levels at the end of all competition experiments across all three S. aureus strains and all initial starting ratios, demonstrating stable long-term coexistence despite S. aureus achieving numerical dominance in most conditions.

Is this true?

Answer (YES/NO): YES